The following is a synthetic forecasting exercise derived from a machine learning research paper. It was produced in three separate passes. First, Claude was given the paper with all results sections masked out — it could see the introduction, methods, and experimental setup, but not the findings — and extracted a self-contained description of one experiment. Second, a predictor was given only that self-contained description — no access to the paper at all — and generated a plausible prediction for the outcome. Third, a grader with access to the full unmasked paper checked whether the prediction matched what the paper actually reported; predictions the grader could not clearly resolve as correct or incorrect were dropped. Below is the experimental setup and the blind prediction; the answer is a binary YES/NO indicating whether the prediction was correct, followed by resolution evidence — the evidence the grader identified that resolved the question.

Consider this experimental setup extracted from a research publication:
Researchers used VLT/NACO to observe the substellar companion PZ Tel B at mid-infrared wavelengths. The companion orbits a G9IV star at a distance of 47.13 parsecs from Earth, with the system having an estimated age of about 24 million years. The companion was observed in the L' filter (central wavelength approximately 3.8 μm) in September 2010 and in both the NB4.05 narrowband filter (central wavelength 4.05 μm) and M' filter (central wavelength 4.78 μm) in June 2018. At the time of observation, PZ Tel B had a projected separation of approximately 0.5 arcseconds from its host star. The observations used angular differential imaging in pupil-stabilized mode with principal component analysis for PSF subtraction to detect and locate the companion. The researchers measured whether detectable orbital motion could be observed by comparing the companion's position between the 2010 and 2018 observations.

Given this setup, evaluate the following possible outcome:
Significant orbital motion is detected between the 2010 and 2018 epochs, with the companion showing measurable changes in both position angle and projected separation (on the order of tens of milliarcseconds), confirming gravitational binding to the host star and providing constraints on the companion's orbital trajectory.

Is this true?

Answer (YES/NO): NO